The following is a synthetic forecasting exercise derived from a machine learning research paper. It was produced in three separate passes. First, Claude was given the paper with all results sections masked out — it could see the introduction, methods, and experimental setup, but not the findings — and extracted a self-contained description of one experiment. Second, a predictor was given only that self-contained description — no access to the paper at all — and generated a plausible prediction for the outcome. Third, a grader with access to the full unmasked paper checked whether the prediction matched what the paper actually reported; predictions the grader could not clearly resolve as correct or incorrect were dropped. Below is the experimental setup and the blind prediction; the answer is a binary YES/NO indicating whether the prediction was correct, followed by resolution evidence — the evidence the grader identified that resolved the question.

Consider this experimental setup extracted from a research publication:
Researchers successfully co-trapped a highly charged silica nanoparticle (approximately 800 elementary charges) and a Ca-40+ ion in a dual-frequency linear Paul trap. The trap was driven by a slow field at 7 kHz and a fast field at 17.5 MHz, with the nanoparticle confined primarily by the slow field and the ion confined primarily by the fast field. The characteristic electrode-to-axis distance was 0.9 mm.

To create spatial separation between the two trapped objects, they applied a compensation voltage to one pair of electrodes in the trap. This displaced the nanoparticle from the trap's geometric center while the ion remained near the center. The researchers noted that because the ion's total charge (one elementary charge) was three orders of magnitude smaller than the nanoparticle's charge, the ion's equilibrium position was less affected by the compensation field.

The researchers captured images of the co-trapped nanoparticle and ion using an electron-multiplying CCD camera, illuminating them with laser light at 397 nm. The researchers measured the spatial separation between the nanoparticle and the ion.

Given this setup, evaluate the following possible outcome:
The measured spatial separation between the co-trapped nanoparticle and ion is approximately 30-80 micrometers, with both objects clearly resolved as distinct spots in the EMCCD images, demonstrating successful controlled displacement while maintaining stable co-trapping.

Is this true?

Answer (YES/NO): YES